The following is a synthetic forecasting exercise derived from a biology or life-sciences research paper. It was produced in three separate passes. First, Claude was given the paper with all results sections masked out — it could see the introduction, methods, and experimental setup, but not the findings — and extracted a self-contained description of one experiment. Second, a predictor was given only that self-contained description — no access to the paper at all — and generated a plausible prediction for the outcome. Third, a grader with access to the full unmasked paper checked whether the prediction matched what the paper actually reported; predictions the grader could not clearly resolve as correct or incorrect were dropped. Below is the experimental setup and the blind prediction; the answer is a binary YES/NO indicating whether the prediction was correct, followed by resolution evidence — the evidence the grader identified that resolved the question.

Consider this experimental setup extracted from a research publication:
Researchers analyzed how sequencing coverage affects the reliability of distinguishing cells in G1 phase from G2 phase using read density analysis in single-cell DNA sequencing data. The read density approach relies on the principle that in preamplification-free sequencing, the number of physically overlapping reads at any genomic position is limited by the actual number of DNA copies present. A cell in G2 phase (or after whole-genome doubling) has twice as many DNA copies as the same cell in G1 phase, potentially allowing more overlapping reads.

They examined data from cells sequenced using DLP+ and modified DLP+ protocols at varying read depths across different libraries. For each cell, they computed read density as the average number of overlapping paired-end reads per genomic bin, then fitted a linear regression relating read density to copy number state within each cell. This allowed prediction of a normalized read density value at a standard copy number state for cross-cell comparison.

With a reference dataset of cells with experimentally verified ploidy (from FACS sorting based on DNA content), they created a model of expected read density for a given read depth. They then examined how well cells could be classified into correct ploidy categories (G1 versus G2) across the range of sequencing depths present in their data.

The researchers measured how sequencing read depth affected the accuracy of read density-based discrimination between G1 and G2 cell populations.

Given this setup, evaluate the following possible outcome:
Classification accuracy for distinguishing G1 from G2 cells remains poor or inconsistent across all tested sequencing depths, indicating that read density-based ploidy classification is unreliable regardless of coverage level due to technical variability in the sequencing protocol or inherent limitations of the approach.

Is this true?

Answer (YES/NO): NO